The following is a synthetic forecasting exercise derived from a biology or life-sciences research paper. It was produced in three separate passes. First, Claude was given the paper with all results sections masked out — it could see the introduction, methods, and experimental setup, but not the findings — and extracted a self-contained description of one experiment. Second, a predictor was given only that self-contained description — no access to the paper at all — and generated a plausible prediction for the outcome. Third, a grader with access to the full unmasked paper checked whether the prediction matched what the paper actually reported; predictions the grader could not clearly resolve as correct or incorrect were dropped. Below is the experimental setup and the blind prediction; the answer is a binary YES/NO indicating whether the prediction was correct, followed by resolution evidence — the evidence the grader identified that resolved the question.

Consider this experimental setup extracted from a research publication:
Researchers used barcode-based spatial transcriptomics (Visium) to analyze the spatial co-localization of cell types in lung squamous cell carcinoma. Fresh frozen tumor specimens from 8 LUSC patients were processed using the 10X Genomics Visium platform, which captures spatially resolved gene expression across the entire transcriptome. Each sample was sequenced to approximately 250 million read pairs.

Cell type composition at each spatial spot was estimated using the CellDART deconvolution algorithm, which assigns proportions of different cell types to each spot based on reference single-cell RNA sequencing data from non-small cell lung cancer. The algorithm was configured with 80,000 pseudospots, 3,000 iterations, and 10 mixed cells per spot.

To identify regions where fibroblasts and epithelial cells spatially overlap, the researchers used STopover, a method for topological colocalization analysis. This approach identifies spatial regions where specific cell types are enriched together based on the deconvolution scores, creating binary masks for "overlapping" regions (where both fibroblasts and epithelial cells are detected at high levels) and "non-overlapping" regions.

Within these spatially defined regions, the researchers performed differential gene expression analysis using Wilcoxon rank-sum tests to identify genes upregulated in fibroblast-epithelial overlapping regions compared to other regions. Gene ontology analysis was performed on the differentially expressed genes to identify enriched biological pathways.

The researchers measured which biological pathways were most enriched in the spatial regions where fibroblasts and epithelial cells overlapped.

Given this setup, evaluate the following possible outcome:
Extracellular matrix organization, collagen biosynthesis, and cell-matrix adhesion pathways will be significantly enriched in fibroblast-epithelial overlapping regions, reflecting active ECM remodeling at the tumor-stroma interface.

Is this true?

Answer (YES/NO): NO